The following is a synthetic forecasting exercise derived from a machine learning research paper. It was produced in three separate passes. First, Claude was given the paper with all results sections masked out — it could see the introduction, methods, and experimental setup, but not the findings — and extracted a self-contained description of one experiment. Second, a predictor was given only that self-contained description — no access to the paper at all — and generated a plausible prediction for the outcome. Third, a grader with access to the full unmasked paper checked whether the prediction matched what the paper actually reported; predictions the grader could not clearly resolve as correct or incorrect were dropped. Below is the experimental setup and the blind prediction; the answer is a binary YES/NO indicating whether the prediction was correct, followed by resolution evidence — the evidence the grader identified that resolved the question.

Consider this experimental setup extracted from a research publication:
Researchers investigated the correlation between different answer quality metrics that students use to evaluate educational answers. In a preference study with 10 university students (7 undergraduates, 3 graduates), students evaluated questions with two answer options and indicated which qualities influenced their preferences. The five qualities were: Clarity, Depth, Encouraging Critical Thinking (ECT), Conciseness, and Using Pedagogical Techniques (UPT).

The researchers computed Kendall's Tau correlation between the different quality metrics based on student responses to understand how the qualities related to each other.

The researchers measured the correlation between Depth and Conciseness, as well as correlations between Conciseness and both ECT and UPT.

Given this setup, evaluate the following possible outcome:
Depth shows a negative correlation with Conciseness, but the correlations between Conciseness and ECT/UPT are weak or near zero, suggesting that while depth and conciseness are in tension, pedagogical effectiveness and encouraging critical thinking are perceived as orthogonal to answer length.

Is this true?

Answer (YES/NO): NO